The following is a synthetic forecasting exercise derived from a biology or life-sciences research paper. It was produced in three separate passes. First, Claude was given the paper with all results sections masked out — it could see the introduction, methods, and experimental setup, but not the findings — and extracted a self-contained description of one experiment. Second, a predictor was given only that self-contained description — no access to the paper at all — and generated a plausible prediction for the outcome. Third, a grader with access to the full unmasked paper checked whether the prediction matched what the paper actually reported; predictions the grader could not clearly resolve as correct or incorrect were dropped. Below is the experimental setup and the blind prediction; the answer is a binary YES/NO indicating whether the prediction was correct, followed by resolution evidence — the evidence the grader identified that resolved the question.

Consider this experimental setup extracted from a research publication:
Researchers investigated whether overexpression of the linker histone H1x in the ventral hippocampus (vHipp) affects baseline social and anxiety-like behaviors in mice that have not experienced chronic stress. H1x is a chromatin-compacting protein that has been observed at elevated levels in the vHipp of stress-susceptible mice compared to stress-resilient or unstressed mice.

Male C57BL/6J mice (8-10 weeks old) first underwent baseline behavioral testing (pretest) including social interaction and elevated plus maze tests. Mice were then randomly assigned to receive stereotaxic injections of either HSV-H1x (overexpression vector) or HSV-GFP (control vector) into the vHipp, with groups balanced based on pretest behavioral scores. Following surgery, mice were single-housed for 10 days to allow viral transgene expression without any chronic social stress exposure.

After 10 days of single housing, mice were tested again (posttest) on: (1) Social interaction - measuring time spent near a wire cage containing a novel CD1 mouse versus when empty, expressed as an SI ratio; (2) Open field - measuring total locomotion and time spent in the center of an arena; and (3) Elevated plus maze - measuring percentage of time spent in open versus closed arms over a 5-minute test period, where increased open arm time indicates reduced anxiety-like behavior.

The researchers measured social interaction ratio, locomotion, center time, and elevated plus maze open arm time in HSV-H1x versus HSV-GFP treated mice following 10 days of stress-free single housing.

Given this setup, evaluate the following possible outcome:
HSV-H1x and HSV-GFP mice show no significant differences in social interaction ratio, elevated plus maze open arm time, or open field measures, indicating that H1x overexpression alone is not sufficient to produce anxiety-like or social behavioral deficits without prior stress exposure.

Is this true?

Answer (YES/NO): YES